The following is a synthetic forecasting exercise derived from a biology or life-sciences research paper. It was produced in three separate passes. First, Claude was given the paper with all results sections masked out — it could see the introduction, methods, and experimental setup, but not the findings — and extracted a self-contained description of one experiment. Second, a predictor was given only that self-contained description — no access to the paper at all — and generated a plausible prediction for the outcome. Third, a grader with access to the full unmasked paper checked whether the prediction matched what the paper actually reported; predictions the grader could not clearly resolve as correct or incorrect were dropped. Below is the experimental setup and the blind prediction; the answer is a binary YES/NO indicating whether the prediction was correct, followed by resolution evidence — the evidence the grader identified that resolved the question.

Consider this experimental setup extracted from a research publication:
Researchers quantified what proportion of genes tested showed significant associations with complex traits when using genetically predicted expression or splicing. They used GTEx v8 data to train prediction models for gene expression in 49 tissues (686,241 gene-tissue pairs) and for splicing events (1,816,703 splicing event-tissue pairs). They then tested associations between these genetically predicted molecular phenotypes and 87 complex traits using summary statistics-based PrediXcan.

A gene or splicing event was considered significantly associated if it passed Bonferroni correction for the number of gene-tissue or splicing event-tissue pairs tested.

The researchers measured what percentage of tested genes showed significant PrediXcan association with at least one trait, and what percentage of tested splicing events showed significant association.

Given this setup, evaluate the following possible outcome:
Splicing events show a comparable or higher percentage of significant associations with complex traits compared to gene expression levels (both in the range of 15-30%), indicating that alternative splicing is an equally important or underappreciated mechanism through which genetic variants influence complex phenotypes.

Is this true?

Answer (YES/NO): NO